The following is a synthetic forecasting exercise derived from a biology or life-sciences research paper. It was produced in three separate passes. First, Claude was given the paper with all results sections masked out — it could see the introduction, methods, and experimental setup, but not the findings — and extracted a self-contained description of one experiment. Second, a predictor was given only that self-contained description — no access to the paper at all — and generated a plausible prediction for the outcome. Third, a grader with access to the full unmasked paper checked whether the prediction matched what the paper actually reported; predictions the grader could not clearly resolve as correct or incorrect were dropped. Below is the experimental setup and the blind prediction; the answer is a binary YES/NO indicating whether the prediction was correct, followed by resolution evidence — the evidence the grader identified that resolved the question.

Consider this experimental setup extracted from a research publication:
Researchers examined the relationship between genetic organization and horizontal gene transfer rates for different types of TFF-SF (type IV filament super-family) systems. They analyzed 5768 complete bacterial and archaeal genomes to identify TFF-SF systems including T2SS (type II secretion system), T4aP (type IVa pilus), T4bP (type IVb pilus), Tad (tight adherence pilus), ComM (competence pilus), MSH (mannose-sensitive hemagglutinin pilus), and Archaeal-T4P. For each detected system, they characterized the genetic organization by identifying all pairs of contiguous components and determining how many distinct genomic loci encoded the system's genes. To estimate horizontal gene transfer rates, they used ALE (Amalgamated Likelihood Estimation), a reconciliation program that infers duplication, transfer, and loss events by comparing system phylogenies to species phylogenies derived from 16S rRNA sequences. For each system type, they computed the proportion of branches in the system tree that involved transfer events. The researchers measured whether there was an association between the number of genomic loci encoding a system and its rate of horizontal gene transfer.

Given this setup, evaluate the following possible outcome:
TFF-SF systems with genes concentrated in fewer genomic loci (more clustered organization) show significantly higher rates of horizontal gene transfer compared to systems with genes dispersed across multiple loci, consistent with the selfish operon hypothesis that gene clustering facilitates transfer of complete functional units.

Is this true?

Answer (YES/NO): YES